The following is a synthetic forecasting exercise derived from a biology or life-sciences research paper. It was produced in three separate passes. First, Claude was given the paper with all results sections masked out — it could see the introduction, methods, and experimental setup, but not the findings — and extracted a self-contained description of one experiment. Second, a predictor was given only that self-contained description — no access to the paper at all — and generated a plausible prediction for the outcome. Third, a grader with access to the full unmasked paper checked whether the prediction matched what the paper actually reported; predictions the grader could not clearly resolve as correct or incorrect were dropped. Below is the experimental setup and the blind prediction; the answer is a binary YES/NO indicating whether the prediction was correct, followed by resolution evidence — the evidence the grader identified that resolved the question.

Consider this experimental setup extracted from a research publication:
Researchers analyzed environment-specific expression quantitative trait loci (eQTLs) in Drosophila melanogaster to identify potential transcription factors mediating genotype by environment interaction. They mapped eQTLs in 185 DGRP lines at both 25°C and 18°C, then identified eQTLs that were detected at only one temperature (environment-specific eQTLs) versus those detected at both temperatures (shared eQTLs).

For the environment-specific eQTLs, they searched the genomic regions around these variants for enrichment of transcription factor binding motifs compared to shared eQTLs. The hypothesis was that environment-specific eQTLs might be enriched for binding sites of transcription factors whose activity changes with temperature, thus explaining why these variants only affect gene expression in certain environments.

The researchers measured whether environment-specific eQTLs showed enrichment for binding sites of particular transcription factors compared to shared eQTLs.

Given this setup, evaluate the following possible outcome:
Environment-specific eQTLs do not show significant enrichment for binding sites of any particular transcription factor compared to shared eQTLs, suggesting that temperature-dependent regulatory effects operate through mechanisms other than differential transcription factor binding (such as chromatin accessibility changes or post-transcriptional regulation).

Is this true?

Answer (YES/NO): NO